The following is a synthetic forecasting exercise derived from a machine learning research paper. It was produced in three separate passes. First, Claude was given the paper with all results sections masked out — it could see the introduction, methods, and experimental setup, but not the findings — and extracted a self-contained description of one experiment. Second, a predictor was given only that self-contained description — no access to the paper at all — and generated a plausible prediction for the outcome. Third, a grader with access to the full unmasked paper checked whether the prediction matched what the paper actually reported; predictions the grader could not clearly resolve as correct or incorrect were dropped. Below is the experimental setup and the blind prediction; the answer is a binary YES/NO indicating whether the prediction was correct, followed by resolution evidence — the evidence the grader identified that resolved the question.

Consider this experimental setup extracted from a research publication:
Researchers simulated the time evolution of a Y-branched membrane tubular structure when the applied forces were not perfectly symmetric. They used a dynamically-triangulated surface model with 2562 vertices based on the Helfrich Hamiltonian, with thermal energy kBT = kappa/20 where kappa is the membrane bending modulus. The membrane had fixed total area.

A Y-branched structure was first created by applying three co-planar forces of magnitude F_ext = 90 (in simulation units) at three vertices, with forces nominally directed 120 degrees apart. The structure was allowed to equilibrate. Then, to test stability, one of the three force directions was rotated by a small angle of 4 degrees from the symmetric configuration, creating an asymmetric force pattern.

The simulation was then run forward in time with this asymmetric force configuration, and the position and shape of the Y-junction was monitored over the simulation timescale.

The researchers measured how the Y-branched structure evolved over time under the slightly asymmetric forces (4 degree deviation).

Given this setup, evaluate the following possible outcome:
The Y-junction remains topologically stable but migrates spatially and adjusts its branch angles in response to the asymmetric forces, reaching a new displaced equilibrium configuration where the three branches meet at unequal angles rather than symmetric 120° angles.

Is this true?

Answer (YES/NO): NO